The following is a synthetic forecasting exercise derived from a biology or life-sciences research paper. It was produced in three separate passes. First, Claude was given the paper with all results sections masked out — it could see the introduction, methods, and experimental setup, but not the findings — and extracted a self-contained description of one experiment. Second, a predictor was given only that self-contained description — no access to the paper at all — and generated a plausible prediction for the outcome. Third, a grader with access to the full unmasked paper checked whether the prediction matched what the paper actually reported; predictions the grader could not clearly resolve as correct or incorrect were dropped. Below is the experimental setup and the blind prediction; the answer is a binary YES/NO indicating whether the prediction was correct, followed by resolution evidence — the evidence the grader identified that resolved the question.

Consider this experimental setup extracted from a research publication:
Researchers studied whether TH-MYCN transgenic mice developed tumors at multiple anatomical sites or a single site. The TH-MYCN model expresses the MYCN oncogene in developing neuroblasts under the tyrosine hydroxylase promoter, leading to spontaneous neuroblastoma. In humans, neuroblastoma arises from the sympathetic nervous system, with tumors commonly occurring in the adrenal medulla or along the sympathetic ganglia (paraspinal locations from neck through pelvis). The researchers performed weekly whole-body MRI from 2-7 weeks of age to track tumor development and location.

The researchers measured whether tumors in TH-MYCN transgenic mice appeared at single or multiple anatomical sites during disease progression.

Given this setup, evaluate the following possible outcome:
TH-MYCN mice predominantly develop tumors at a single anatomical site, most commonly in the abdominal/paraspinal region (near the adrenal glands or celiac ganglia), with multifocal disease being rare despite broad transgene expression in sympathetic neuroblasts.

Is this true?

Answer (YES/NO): NO